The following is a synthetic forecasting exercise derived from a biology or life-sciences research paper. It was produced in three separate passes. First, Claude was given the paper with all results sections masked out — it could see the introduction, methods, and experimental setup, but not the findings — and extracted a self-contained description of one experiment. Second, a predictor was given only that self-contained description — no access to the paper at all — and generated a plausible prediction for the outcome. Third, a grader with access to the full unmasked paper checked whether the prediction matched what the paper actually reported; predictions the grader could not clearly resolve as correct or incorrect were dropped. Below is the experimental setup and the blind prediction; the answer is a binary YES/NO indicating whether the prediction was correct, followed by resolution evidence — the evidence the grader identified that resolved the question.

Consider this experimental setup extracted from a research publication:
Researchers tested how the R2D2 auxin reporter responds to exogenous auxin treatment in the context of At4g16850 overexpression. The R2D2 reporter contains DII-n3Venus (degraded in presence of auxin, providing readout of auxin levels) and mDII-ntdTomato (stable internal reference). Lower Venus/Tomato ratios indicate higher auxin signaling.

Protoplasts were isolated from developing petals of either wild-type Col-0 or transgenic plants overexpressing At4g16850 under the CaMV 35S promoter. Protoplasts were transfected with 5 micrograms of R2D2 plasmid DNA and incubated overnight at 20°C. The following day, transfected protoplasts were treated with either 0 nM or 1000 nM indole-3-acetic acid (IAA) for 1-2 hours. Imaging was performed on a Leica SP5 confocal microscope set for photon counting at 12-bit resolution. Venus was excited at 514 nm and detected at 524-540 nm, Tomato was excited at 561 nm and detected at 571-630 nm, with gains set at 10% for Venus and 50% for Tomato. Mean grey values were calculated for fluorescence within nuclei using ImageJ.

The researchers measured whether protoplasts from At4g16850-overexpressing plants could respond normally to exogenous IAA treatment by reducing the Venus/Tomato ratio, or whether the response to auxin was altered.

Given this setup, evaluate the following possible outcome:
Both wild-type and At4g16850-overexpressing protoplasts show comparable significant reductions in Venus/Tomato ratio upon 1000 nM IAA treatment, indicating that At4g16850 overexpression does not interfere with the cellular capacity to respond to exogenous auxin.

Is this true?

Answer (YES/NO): NO